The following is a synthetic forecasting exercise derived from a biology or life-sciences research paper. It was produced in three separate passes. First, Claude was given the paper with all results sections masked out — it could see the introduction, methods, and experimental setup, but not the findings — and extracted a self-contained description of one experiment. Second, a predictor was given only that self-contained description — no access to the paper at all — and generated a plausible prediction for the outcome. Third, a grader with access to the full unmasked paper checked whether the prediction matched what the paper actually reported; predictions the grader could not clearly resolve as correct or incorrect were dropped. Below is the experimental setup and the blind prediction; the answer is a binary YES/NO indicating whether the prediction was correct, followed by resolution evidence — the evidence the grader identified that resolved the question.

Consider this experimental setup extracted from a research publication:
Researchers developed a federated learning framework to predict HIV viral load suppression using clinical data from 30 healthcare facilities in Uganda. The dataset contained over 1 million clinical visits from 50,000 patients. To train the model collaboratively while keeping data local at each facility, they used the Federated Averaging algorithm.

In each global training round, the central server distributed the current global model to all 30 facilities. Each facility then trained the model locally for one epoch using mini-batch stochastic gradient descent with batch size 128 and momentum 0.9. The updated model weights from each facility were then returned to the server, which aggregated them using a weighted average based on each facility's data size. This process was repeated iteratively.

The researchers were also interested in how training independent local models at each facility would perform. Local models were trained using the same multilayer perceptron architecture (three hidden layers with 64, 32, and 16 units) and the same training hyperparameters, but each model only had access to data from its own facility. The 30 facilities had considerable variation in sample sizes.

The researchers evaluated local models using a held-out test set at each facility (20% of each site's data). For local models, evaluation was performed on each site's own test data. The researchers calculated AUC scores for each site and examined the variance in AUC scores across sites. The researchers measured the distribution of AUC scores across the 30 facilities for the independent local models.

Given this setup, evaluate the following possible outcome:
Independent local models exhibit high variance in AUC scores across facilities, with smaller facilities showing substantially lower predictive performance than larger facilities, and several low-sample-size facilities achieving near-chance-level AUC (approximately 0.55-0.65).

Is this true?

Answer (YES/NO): YES